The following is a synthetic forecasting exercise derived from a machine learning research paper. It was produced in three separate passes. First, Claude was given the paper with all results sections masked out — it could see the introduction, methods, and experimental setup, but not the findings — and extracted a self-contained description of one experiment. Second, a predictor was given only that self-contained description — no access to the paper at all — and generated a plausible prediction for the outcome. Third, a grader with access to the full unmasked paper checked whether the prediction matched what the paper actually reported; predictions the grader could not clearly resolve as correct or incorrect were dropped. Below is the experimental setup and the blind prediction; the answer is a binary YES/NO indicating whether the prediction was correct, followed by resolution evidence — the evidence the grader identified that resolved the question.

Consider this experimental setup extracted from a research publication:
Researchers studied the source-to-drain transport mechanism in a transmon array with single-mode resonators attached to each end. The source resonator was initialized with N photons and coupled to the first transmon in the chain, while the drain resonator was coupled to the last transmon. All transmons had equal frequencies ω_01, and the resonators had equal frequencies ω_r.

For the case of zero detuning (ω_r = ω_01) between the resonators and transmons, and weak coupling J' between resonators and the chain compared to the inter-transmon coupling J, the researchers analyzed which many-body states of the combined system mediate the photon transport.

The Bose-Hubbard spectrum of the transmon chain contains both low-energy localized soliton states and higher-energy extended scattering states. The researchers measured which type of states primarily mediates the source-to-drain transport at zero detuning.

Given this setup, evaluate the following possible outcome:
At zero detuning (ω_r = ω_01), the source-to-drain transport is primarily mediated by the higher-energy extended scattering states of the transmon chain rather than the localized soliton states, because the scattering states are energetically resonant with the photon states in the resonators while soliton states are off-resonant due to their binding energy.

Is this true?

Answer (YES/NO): YES